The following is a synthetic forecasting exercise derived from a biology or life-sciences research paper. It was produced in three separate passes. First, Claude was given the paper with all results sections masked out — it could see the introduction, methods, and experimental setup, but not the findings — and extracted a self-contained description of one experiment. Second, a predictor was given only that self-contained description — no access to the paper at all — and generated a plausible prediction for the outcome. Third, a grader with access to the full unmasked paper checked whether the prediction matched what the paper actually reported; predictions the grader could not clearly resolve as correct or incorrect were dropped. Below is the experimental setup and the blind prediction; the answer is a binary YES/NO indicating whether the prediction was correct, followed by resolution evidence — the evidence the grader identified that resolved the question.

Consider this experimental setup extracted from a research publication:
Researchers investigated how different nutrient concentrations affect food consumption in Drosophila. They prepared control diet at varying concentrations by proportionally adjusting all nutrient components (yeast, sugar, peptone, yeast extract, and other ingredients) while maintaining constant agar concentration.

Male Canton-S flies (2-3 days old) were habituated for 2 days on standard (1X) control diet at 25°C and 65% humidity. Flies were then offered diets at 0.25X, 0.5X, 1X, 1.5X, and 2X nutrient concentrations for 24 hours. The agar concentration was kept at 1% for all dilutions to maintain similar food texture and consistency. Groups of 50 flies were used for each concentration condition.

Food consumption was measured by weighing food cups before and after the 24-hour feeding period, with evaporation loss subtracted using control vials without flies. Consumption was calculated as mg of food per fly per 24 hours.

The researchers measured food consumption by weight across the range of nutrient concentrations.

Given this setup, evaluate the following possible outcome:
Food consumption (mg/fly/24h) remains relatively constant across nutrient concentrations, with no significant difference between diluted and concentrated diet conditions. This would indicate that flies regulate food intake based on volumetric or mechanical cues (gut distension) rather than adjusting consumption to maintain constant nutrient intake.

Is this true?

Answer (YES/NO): NO